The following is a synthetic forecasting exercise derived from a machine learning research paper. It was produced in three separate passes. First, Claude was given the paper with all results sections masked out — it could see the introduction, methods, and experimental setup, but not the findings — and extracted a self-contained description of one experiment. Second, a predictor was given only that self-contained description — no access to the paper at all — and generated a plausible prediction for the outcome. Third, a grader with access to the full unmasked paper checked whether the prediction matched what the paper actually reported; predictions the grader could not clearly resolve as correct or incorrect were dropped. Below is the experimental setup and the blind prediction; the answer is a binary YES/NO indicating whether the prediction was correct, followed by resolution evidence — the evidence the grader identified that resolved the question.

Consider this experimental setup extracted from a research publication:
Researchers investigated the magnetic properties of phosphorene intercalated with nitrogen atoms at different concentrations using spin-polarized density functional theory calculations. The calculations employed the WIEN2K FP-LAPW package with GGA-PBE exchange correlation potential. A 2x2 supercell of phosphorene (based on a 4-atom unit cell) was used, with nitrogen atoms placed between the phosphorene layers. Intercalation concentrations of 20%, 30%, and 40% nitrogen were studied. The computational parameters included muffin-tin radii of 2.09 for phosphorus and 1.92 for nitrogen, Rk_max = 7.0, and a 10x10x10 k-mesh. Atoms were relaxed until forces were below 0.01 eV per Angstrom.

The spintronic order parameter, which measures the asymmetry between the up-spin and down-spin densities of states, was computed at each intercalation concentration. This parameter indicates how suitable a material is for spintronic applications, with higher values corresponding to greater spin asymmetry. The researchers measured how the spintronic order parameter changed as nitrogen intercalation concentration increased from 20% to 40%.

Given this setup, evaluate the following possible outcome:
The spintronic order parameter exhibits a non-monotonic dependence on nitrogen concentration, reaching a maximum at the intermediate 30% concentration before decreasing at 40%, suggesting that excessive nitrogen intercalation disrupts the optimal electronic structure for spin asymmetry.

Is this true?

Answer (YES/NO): NO